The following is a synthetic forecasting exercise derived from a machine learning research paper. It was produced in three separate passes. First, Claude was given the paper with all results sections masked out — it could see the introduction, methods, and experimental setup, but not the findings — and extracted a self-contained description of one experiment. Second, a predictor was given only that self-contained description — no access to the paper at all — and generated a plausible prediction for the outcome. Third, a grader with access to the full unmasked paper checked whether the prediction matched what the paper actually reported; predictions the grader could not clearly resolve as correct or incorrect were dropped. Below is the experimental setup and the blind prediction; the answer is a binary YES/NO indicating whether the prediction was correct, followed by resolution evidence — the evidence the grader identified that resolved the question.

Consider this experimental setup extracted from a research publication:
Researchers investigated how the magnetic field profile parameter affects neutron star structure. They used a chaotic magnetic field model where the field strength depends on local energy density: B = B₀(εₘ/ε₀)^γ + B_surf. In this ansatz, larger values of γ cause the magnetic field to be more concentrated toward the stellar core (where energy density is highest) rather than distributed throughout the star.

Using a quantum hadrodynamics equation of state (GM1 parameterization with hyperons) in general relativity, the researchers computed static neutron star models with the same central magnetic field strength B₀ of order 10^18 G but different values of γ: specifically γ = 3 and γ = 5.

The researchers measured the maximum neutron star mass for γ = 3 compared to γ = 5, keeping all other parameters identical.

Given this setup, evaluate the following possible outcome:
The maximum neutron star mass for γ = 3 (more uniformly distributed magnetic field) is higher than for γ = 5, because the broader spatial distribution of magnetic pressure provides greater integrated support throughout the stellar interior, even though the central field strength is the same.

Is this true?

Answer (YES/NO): NO